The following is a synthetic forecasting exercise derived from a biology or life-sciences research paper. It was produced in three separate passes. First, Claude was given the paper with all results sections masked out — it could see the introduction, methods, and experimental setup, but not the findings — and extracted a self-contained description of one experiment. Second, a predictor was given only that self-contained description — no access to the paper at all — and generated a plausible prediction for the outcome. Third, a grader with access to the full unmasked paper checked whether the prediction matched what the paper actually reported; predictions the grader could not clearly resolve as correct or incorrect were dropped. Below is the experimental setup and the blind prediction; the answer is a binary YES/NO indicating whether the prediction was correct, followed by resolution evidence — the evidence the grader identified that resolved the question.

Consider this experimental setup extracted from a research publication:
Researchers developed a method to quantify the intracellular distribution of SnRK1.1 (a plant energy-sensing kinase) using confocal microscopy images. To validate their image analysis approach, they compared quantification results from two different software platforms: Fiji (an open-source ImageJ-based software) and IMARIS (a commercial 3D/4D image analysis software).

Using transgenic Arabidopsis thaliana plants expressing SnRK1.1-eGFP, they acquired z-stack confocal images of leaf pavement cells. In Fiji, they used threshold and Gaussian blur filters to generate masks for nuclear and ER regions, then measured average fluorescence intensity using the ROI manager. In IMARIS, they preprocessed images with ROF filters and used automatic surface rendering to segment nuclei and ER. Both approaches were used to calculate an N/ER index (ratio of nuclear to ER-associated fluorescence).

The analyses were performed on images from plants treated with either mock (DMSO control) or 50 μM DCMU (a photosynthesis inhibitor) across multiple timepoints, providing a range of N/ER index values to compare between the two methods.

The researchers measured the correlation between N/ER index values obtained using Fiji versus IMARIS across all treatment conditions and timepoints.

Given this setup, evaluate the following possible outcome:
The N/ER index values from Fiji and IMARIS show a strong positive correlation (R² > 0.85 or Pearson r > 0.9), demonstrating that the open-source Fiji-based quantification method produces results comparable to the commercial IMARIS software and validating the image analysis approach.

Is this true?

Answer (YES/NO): YES